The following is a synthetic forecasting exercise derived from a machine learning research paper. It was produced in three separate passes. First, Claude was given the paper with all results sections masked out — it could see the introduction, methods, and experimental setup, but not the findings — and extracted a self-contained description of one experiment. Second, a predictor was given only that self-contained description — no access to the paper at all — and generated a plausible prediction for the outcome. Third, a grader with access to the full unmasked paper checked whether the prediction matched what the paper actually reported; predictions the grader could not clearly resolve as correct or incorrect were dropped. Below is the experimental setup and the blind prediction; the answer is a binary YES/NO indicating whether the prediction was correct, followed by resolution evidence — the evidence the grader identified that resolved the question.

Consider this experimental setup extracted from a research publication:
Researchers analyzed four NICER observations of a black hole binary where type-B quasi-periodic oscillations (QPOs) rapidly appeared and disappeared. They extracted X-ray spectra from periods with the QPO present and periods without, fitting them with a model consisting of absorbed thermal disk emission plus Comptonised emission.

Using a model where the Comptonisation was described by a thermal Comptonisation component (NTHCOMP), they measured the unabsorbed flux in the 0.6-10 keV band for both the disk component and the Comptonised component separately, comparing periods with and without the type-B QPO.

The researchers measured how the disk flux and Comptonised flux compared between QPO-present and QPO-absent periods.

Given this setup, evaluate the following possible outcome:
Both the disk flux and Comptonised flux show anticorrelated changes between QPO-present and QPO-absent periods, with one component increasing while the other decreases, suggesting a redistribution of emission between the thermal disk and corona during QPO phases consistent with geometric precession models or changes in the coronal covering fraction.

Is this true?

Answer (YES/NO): YES